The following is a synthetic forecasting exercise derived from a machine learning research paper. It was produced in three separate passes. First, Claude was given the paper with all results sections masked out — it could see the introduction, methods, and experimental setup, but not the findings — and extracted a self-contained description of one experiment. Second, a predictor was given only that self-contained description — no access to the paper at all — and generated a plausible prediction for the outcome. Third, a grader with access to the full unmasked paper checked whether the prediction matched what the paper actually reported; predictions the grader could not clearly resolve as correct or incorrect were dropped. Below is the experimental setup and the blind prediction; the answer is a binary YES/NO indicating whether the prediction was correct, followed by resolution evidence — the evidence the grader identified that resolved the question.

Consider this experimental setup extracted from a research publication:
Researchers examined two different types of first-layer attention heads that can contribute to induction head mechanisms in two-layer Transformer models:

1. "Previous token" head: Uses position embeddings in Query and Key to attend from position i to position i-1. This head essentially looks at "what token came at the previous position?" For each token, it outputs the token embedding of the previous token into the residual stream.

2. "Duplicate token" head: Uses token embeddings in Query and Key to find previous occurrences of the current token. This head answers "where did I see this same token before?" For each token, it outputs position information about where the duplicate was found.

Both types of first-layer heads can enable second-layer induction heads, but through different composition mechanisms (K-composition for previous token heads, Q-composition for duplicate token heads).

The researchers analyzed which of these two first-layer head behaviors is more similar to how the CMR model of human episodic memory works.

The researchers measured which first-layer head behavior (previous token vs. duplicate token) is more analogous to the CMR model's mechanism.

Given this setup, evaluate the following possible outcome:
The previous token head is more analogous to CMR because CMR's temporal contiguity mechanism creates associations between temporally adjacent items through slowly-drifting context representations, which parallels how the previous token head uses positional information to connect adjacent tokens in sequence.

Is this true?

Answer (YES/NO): NO